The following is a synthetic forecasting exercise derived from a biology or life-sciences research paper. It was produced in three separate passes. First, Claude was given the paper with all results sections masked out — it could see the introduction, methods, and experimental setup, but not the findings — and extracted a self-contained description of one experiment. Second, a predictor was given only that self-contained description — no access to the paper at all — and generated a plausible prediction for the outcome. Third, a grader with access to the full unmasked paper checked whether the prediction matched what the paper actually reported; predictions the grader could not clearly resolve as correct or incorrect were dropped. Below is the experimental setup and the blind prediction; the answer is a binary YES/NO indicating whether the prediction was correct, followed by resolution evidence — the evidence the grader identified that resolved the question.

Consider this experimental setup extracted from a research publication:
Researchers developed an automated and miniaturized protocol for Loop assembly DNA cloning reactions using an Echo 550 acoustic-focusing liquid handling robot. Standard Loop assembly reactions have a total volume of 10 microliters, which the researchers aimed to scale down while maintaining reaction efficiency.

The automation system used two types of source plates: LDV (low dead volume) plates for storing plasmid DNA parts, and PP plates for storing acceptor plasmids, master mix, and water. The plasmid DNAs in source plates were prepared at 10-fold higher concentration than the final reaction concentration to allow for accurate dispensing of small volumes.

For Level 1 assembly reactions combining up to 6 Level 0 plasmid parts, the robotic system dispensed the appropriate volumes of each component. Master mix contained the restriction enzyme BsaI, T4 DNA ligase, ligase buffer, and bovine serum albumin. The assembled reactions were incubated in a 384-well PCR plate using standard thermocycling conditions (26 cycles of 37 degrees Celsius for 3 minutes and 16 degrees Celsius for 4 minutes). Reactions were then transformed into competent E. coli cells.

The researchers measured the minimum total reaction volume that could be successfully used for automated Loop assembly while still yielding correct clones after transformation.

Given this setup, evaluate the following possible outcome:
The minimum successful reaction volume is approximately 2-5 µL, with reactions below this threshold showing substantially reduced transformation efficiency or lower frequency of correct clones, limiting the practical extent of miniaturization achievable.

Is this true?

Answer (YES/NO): NO